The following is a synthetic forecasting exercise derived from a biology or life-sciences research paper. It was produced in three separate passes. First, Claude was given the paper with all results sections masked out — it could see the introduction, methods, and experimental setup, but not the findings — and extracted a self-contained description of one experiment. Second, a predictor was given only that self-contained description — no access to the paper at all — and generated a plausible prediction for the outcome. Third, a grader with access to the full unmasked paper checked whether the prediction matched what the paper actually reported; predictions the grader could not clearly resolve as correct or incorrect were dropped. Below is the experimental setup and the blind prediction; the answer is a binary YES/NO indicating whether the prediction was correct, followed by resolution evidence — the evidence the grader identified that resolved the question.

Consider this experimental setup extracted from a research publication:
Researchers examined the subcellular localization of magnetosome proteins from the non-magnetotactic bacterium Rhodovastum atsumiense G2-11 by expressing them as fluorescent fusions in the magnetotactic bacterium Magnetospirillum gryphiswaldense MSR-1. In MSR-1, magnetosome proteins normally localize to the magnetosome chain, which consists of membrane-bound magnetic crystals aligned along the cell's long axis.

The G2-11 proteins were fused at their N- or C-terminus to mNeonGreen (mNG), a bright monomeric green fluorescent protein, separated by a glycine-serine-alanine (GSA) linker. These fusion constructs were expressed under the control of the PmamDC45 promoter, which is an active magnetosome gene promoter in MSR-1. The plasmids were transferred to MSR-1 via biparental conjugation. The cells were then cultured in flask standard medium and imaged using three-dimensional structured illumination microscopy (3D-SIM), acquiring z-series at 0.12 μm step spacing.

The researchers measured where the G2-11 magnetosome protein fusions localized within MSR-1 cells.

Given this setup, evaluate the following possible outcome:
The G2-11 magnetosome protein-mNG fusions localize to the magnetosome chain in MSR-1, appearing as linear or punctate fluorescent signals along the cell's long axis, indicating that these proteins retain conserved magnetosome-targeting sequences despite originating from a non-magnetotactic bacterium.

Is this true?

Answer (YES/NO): YES